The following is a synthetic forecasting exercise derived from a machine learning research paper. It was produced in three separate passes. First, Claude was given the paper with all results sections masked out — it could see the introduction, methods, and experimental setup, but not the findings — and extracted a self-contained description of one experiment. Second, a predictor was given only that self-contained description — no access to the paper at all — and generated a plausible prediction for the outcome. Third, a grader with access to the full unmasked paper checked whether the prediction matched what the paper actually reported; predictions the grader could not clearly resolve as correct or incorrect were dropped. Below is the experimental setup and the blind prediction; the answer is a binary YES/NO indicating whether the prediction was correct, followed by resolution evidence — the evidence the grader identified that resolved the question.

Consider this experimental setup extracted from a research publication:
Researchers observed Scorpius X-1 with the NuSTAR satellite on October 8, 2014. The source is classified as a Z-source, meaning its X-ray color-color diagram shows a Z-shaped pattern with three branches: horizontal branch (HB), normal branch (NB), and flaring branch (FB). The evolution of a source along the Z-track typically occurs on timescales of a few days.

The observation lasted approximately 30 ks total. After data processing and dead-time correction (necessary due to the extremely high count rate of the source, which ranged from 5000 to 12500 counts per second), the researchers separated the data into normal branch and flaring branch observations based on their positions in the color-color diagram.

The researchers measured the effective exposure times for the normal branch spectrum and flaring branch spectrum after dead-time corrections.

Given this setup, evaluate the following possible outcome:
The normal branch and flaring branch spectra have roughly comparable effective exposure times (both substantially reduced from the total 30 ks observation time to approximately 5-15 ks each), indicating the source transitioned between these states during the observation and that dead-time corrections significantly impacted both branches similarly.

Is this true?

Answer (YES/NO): NO